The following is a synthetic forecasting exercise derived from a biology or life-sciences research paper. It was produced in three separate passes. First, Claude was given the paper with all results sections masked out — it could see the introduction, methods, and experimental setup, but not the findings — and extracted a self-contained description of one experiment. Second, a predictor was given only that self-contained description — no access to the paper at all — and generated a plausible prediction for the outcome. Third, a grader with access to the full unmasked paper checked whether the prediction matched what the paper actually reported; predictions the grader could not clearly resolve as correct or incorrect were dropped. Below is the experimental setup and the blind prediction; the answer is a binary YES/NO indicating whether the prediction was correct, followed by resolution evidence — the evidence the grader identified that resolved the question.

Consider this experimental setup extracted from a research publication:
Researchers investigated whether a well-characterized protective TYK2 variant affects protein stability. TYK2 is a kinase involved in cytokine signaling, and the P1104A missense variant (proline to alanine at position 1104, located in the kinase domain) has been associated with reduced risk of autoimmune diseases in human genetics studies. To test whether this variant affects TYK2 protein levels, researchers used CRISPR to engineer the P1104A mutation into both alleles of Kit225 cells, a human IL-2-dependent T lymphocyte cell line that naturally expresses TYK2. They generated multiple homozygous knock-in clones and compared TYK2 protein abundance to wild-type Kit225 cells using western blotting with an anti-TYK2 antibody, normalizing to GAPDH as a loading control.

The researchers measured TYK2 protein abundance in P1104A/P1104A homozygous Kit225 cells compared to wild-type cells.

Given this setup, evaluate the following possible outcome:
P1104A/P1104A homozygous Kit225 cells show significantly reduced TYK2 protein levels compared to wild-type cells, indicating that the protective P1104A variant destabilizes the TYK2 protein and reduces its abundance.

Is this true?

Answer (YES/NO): YES